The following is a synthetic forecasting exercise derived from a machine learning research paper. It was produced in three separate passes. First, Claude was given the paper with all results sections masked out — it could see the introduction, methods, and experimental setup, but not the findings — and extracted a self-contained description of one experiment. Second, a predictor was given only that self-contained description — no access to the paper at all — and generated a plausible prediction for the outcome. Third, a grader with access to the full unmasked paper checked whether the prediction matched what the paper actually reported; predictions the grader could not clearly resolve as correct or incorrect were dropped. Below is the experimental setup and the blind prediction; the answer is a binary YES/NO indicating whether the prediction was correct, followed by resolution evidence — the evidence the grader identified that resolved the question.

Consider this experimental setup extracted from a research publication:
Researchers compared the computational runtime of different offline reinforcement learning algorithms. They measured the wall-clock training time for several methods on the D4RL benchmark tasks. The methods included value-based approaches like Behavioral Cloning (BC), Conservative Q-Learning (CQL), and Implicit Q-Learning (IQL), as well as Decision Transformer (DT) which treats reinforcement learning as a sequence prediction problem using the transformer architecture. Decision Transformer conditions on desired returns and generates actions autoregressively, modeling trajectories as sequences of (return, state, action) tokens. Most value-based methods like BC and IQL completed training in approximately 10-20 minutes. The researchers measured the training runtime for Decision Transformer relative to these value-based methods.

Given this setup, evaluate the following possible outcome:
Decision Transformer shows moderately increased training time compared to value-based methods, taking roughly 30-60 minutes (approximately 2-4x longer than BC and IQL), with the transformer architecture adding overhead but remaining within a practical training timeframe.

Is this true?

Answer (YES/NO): NO